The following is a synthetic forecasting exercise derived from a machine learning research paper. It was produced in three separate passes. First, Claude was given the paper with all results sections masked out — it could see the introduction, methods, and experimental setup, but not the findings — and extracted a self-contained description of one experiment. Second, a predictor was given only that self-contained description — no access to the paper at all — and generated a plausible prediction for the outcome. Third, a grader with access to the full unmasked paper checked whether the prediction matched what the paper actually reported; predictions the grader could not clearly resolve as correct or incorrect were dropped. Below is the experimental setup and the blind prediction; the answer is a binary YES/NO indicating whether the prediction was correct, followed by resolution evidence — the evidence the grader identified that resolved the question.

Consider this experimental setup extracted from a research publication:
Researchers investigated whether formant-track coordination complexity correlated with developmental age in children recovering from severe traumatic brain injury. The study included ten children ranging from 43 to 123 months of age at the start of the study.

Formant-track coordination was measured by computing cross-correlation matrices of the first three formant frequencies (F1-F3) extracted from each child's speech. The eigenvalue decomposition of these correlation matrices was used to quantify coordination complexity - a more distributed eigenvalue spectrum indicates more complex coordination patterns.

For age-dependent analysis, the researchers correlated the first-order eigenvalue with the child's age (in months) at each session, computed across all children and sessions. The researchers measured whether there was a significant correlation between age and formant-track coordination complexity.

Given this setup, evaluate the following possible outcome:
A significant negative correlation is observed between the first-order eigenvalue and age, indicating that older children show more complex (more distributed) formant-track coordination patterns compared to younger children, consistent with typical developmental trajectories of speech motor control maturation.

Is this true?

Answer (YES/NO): NO